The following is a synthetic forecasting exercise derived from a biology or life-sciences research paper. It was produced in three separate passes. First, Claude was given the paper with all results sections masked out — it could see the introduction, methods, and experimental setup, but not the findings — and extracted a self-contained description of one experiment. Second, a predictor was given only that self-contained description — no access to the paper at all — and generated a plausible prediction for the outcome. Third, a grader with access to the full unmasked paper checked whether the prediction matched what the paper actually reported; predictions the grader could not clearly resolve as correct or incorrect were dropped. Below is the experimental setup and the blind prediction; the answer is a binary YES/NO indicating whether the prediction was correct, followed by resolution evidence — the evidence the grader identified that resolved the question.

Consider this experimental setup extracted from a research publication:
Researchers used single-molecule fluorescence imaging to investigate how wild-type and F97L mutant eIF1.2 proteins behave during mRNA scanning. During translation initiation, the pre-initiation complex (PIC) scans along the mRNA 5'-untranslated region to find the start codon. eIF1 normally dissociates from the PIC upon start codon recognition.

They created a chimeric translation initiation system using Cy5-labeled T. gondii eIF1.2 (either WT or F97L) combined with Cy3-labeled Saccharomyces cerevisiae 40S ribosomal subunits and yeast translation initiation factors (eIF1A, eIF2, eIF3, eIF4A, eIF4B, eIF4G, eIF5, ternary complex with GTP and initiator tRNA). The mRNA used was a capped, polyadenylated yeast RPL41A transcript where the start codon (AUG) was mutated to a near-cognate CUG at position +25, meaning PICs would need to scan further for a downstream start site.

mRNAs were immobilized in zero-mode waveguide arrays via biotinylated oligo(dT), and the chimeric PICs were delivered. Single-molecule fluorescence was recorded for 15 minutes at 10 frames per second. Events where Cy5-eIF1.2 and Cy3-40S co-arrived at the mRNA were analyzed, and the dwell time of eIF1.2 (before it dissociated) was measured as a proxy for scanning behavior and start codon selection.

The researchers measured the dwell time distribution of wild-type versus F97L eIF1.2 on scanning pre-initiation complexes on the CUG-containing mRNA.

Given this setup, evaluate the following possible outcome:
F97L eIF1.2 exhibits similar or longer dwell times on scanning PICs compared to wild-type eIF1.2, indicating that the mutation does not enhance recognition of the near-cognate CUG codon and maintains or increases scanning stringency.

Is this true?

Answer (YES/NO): YES